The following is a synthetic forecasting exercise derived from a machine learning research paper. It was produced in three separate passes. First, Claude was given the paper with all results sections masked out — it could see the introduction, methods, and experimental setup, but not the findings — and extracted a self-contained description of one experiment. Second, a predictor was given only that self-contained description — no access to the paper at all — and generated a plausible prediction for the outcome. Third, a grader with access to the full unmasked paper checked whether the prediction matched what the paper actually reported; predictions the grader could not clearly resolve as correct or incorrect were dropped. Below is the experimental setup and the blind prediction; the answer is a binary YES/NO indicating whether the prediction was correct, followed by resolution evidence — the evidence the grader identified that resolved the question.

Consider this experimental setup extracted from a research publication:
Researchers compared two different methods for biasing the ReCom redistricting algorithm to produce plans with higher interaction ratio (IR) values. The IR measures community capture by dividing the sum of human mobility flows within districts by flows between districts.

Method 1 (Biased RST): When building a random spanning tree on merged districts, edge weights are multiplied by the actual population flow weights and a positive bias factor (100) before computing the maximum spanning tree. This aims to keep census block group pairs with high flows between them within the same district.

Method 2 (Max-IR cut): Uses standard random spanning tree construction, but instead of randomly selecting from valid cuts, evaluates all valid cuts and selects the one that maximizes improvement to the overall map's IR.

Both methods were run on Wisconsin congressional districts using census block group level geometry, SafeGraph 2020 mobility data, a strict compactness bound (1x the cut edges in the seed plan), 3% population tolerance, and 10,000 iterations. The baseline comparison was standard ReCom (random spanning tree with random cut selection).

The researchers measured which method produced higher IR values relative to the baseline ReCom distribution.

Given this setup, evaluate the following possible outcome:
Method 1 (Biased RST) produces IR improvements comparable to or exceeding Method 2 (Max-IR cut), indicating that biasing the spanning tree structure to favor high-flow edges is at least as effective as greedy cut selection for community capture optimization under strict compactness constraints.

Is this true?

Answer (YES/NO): YES